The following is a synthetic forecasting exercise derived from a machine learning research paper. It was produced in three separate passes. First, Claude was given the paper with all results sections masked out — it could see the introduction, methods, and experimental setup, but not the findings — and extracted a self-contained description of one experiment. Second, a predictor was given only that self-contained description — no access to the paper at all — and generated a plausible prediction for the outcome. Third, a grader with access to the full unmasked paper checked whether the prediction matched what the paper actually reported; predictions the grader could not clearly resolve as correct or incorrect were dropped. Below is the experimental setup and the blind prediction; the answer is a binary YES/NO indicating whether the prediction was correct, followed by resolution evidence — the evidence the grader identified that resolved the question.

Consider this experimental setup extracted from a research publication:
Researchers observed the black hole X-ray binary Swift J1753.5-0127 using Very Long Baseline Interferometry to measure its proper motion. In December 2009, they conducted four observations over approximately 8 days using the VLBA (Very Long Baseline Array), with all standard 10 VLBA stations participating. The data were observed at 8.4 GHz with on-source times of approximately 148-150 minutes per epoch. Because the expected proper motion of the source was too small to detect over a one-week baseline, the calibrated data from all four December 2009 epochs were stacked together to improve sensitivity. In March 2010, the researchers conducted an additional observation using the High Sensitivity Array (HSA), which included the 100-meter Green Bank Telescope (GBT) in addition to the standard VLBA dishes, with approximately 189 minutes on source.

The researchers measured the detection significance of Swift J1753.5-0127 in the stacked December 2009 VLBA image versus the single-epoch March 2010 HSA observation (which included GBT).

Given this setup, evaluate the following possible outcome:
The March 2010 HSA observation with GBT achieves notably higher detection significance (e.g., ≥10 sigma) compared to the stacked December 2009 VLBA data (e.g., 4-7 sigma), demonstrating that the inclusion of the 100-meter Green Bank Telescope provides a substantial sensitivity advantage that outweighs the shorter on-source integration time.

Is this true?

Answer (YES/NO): YES